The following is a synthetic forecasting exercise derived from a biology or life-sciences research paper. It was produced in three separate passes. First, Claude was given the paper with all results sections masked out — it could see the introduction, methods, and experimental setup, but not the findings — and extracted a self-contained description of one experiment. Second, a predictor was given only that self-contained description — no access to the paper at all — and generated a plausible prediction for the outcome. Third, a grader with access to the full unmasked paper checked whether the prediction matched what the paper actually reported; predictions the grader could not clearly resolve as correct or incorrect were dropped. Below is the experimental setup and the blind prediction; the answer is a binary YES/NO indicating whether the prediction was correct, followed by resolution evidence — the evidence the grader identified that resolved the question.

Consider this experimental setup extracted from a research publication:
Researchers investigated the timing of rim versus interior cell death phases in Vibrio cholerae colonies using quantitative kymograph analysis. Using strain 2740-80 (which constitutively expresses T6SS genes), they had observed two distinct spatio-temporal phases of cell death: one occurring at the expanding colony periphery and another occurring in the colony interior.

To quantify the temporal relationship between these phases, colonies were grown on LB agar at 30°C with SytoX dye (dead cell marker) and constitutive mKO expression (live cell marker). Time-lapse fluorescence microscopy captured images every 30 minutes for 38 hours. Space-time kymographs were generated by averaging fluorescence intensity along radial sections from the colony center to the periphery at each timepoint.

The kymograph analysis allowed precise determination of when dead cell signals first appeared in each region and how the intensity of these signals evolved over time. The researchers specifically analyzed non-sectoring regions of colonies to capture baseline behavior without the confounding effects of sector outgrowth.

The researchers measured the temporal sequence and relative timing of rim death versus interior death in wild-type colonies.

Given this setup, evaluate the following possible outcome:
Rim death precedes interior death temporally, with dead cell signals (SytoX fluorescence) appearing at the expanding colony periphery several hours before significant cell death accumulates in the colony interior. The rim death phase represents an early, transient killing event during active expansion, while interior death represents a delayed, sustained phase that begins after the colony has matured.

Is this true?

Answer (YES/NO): YES